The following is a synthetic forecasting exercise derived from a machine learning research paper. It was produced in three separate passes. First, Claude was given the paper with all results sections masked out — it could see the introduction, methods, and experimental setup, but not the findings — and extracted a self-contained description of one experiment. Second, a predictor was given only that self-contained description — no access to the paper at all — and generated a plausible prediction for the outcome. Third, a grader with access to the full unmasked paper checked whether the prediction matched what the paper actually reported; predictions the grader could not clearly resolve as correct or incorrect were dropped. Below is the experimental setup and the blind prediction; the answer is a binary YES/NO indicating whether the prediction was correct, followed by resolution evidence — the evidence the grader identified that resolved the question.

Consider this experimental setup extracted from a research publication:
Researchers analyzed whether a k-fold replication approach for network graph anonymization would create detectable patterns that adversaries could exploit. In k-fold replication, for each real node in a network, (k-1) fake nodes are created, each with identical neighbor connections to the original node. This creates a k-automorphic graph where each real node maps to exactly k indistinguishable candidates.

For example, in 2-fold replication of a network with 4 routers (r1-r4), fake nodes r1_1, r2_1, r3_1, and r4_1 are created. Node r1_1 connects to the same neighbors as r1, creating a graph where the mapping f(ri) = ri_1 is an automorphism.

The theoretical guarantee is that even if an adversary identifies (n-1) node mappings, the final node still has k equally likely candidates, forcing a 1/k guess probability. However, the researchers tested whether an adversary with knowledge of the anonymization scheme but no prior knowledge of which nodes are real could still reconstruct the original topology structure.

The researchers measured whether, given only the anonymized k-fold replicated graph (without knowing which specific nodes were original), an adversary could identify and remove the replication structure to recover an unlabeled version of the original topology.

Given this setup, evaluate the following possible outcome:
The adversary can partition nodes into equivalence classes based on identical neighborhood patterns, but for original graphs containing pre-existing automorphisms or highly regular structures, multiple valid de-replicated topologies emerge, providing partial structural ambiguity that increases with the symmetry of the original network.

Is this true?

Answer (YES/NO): NO